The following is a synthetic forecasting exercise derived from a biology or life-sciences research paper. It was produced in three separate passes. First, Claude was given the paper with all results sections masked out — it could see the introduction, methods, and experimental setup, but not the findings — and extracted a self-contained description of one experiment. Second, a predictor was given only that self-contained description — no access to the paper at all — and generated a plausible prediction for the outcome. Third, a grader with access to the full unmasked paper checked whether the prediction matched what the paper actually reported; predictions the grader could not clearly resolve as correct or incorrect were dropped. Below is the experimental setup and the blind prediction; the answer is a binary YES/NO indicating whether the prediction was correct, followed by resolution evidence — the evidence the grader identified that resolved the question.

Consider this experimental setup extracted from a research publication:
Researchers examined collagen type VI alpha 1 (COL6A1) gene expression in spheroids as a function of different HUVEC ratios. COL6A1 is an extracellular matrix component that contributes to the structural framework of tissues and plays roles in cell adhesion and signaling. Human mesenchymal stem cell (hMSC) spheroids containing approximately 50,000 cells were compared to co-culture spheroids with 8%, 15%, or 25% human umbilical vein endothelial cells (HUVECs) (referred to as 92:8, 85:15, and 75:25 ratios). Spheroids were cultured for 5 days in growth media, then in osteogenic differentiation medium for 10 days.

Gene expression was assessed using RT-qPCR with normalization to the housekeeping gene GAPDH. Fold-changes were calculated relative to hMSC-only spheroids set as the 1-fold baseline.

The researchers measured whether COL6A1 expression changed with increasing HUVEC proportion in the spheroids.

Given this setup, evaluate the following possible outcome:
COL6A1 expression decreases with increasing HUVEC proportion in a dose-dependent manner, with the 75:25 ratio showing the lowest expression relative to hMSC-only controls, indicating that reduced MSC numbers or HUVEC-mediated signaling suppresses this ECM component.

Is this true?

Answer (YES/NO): NO